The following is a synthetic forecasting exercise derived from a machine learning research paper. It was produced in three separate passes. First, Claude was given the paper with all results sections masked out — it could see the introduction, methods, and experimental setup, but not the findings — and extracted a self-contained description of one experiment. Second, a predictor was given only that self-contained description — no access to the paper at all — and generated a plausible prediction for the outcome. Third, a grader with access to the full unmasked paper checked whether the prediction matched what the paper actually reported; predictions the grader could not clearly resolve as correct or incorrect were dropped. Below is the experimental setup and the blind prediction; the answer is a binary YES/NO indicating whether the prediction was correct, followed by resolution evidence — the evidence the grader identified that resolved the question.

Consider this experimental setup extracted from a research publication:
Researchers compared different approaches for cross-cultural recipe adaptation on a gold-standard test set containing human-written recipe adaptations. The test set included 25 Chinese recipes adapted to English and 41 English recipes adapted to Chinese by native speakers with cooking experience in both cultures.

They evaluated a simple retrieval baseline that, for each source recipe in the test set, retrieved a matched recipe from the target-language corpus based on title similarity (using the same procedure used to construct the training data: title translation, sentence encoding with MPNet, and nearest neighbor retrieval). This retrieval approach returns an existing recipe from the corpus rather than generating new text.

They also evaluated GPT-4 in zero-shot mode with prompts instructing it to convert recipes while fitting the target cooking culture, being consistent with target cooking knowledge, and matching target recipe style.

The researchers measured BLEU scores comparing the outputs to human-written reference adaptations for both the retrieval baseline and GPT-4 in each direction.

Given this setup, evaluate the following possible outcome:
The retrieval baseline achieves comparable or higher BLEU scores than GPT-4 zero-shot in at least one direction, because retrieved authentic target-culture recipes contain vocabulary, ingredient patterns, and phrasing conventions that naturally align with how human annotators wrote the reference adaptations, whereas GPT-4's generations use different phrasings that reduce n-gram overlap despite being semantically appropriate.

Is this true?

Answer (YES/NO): YES